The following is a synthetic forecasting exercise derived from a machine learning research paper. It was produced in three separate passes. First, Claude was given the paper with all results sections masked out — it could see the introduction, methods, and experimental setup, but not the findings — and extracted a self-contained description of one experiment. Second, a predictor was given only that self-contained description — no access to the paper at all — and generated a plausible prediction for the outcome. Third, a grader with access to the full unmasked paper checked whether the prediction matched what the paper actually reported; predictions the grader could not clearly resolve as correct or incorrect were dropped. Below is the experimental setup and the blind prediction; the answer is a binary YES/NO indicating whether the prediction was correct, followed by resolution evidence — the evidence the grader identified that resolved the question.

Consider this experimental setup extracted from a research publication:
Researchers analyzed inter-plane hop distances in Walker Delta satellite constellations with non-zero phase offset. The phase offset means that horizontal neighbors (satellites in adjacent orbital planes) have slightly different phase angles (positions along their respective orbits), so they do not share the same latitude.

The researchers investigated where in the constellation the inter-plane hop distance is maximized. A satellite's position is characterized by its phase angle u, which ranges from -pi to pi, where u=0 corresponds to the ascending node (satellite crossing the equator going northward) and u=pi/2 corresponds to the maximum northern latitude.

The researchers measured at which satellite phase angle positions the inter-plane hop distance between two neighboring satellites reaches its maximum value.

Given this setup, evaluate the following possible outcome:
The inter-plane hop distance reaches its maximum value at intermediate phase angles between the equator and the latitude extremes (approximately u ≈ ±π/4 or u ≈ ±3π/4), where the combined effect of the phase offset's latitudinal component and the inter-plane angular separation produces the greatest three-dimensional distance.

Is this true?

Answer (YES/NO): NO